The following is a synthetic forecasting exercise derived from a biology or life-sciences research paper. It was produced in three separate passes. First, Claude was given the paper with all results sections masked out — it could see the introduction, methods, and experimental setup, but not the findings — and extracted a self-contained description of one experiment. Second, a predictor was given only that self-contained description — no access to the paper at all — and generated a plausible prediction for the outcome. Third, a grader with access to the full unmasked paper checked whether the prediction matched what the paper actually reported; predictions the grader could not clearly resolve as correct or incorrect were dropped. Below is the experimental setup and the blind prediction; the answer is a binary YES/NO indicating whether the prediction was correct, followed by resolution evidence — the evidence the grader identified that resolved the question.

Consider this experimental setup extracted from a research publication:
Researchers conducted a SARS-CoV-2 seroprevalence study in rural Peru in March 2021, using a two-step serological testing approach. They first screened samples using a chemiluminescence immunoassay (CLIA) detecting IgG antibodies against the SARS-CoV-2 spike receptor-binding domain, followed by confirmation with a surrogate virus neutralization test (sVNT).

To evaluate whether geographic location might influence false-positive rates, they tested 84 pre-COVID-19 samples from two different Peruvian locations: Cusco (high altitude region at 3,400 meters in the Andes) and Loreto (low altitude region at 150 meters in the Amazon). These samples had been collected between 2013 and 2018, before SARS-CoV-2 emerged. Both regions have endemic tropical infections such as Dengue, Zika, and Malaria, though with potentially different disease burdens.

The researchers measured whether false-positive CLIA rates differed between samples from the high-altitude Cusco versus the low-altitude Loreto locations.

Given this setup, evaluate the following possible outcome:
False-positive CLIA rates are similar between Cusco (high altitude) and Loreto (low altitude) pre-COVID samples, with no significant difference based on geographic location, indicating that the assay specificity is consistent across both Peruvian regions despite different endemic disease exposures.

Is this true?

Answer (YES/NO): YES